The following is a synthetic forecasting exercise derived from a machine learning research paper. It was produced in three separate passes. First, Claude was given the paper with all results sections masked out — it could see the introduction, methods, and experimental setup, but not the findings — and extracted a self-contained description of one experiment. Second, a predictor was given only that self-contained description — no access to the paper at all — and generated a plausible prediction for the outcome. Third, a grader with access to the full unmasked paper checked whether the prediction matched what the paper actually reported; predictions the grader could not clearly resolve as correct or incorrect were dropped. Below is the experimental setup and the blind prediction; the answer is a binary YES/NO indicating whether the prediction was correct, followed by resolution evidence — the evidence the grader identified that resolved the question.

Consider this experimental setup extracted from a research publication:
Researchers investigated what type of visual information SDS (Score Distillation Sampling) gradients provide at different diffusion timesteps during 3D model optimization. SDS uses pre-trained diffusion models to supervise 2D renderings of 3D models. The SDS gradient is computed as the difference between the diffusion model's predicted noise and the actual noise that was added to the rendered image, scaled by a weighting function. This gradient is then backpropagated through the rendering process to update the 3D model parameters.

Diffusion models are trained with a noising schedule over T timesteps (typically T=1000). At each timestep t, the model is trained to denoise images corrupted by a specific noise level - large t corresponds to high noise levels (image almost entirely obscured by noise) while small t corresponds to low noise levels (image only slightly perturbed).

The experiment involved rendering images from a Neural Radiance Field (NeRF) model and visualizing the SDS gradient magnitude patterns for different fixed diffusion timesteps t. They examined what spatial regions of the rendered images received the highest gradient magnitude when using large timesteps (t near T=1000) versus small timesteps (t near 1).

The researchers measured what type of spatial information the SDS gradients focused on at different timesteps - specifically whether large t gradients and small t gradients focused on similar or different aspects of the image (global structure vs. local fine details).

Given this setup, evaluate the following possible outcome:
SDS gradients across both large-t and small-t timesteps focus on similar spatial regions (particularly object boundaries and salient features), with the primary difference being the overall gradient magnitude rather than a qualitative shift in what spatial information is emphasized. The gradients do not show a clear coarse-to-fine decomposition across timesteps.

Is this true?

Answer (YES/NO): NO